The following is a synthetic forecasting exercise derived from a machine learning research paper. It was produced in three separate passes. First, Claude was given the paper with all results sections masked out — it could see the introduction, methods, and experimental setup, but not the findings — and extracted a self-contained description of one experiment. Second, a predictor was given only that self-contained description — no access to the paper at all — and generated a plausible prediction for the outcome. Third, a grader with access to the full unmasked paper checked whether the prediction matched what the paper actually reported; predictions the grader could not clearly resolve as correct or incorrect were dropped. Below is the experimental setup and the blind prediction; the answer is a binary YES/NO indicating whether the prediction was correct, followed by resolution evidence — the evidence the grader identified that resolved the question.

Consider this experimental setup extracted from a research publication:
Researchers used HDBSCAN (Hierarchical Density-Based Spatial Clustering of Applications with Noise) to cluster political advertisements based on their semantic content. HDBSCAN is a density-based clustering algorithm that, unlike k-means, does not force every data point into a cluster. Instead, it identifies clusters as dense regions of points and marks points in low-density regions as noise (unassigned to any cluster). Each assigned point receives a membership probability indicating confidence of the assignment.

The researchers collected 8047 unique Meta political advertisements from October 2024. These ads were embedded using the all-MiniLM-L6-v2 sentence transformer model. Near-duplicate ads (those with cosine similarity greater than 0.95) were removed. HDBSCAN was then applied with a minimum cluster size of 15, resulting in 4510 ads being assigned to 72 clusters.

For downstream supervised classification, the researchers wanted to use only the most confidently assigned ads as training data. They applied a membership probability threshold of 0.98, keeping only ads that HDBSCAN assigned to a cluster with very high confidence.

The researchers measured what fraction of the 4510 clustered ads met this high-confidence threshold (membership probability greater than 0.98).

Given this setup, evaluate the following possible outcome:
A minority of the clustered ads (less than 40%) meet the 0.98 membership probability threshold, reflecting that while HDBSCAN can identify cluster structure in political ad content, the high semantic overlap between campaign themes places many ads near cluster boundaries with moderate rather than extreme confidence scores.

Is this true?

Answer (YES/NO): NO